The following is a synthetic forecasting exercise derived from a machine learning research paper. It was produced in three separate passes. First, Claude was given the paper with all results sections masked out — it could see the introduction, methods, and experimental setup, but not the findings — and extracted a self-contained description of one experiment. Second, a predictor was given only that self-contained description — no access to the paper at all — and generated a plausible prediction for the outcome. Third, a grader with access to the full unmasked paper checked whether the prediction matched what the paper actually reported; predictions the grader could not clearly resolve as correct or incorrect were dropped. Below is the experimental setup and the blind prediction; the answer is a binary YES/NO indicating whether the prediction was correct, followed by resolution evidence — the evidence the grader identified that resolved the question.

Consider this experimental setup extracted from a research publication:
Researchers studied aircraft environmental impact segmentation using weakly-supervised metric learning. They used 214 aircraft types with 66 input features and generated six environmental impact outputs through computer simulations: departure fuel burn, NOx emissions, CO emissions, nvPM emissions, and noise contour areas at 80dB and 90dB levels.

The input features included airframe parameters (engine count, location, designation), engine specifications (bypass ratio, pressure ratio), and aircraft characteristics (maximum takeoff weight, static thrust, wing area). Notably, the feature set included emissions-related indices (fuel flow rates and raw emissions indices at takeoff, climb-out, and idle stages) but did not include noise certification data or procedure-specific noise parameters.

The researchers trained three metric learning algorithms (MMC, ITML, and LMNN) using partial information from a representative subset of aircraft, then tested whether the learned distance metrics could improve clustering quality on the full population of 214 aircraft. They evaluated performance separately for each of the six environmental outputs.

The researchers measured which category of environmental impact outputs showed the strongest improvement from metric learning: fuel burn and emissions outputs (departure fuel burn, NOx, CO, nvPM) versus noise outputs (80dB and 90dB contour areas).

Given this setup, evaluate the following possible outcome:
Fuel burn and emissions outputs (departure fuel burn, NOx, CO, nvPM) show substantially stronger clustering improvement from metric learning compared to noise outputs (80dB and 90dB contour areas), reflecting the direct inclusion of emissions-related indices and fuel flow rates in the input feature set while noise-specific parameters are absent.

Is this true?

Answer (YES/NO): NO